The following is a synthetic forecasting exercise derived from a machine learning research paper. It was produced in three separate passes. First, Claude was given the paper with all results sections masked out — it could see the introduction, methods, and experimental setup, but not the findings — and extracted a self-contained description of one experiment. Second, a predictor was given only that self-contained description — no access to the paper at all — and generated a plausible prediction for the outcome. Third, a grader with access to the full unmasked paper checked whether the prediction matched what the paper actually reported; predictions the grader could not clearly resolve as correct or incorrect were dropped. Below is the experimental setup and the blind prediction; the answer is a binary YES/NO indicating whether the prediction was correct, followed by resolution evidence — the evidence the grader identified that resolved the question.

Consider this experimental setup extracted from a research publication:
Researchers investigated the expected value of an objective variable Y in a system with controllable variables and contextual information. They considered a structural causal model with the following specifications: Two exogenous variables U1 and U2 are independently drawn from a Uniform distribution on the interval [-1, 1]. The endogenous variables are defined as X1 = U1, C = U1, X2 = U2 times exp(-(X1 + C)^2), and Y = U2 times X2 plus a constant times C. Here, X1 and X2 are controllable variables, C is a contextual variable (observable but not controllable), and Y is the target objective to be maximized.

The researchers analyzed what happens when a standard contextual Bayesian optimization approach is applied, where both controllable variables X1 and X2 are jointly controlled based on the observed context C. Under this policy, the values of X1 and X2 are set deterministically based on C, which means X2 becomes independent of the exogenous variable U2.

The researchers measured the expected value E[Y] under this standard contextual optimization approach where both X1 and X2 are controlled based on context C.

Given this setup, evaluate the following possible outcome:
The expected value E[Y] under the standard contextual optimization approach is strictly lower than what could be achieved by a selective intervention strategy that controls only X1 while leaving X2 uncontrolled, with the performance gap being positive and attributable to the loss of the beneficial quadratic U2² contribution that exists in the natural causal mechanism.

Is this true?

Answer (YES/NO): YES